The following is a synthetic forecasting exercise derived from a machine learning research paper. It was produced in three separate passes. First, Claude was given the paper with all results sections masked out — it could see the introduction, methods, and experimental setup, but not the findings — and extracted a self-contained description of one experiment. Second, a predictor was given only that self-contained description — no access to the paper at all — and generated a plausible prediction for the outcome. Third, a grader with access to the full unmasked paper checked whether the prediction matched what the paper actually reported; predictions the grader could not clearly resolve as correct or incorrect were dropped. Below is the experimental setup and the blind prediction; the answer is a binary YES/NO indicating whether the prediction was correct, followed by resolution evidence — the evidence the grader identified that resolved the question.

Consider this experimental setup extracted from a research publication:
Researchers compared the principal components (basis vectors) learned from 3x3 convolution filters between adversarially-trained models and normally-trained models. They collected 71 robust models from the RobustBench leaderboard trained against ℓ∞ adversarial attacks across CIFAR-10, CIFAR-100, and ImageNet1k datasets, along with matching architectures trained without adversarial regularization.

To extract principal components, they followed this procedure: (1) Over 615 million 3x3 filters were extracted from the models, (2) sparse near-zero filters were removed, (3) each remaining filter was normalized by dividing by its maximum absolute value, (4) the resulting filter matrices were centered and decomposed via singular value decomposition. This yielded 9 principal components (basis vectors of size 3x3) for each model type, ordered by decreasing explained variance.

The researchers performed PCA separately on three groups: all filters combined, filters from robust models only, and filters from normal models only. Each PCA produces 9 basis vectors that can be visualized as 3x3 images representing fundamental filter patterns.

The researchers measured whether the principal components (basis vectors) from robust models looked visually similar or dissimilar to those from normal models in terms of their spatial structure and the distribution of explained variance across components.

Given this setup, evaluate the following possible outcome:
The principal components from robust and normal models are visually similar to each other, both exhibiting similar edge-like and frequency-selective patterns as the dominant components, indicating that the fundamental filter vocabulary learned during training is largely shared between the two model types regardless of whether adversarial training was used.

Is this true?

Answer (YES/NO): YES